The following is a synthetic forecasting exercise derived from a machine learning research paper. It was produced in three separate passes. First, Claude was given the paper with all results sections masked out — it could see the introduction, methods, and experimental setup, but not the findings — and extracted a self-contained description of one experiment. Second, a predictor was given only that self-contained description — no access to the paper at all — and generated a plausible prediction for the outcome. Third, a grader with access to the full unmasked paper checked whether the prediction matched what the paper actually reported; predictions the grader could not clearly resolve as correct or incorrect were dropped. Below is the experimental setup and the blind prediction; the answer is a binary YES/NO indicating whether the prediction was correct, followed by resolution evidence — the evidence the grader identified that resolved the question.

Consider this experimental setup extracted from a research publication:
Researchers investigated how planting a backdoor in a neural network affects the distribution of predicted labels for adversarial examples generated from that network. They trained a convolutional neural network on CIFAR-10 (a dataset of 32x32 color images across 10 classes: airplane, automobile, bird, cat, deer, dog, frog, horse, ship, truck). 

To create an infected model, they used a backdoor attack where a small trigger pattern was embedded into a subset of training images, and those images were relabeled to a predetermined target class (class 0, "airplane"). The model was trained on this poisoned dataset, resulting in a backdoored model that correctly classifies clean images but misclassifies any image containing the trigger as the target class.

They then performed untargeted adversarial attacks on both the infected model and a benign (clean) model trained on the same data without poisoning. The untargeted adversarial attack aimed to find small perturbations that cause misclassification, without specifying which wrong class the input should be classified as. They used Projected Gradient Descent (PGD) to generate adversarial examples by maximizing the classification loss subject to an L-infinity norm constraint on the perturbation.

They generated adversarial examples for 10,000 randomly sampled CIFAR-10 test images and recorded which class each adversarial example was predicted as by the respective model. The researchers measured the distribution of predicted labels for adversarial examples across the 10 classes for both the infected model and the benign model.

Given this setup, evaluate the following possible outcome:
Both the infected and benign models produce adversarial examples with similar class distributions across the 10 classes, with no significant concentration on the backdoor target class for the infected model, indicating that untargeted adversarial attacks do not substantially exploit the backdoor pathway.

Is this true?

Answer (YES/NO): NO